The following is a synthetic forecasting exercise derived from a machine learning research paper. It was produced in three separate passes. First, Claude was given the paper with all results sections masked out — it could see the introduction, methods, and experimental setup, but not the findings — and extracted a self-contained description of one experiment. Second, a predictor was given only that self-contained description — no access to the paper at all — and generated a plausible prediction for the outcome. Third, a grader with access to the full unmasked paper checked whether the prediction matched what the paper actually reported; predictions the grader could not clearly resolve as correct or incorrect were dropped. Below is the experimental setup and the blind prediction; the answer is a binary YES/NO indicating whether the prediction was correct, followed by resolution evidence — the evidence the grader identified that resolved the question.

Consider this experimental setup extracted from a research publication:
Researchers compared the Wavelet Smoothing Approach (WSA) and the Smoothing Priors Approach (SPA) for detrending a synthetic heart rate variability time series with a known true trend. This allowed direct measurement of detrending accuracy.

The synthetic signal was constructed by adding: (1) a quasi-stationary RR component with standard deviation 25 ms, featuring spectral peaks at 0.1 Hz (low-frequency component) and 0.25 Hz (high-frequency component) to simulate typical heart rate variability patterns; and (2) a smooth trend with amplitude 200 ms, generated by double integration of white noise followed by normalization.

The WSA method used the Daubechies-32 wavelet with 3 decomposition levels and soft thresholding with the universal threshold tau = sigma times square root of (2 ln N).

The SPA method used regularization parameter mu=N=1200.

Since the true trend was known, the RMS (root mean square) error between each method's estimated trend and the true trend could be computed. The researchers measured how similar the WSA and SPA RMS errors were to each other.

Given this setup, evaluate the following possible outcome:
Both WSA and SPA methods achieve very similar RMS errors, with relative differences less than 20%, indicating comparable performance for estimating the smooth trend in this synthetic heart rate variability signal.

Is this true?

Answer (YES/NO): YES